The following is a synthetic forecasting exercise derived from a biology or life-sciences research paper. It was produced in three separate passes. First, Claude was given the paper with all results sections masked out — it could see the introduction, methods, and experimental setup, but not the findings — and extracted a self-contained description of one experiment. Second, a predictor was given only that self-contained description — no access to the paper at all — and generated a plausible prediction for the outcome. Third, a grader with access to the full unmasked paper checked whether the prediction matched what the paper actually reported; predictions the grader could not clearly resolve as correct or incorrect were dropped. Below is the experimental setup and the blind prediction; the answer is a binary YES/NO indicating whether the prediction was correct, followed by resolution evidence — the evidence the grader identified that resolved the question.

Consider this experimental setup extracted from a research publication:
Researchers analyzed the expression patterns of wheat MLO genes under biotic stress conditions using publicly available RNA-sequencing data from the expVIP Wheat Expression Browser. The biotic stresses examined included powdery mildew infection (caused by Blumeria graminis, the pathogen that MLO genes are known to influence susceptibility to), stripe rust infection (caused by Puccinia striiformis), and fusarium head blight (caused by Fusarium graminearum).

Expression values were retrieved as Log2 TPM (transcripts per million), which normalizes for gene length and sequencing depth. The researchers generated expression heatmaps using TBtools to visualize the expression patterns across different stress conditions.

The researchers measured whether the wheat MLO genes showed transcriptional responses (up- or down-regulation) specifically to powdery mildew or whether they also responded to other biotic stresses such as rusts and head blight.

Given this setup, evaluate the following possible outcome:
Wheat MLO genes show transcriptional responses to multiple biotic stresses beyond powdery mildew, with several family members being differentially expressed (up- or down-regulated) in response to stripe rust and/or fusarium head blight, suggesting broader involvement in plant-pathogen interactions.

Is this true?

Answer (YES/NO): YES